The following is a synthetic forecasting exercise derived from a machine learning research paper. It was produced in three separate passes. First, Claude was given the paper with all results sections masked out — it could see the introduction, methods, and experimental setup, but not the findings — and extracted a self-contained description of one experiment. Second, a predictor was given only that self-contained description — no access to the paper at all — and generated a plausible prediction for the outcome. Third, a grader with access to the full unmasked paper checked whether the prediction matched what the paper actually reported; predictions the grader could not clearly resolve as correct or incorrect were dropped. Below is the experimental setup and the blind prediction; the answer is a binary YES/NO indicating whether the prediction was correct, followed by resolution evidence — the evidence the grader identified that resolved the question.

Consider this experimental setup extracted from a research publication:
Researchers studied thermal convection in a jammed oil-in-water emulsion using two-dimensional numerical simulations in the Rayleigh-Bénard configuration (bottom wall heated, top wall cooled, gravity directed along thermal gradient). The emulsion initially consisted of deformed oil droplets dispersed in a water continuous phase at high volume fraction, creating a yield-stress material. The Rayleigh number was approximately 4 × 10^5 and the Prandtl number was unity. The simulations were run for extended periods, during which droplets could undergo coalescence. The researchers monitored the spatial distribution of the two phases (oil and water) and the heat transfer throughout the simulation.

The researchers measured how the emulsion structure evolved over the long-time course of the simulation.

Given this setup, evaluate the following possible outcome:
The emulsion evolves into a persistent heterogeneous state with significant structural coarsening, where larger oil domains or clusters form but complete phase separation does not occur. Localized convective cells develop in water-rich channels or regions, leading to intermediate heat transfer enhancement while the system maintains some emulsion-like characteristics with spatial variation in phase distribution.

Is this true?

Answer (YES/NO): NO